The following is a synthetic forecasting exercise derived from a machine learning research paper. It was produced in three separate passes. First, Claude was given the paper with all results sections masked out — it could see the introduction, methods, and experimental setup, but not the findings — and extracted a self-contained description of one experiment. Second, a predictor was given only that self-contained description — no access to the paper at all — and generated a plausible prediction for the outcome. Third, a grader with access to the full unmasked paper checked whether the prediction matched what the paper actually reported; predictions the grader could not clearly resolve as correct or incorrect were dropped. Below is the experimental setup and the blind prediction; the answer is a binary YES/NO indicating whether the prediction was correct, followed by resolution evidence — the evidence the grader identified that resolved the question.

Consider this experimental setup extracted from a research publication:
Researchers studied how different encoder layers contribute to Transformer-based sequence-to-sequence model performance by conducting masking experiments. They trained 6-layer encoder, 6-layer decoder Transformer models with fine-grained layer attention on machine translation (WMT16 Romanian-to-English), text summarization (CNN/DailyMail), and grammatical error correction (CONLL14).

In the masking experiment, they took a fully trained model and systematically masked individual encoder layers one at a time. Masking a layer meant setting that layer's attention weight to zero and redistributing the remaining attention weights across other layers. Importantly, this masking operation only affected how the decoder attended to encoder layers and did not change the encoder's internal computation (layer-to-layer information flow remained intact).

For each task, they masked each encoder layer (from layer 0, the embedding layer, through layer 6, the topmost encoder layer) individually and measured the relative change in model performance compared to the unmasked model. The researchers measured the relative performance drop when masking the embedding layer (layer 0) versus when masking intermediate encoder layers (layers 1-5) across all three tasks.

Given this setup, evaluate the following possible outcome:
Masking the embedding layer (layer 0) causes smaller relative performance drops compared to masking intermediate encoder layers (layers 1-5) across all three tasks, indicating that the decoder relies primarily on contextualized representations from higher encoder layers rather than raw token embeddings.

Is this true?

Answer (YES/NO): NO